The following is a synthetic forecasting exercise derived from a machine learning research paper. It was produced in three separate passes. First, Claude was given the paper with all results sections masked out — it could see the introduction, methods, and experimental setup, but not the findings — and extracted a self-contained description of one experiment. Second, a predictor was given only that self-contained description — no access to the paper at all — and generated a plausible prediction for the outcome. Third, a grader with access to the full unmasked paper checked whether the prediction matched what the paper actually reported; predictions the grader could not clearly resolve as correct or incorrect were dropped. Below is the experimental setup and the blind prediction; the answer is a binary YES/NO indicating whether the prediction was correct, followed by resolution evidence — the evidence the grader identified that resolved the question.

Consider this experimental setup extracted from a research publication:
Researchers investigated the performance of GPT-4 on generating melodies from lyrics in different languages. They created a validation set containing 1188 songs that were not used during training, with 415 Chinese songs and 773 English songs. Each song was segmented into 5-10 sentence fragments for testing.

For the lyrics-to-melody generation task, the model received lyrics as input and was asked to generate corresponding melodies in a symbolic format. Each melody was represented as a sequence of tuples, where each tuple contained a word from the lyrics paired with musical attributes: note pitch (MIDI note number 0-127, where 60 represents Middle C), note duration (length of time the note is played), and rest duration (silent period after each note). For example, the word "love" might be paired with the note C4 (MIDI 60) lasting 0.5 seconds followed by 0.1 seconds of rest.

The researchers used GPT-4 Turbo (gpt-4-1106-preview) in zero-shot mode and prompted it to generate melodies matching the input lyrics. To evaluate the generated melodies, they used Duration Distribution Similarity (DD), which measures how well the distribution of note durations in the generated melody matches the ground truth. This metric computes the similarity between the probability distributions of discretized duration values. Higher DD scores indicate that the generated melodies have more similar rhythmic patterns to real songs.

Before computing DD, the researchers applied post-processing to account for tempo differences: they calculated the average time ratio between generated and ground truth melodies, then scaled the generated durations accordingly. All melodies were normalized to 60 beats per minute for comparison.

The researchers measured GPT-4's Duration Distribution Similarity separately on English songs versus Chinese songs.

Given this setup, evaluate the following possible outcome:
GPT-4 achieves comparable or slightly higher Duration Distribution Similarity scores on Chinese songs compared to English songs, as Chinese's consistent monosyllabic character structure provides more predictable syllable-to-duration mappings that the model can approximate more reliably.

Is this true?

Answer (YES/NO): NO